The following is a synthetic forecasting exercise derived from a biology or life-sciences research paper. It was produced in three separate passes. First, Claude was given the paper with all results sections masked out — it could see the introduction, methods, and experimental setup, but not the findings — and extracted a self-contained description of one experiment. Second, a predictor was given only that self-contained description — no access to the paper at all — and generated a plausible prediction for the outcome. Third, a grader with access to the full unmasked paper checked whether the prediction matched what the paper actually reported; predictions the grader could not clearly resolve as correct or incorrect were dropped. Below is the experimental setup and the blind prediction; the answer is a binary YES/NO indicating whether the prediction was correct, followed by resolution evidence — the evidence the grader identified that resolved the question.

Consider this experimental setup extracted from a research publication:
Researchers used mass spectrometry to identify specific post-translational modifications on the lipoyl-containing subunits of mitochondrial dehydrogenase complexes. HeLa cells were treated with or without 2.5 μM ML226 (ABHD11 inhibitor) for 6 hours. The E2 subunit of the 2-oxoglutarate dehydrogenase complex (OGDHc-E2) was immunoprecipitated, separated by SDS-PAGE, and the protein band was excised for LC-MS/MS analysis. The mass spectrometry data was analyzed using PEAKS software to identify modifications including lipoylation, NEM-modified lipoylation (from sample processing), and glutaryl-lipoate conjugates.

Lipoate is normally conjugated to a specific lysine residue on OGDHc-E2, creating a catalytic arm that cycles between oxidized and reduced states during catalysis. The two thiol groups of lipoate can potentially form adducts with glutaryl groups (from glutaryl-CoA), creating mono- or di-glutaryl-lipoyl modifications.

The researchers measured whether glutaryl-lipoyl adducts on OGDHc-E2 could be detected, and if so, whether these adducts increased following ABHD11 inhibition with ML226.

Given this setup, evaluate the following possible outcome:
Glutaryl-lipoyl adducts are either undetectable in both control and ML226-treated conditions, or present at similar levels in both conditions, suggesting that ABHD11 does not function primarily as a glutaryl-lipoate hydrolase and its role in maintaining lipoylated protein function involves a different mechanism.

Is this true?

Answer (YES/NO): NO